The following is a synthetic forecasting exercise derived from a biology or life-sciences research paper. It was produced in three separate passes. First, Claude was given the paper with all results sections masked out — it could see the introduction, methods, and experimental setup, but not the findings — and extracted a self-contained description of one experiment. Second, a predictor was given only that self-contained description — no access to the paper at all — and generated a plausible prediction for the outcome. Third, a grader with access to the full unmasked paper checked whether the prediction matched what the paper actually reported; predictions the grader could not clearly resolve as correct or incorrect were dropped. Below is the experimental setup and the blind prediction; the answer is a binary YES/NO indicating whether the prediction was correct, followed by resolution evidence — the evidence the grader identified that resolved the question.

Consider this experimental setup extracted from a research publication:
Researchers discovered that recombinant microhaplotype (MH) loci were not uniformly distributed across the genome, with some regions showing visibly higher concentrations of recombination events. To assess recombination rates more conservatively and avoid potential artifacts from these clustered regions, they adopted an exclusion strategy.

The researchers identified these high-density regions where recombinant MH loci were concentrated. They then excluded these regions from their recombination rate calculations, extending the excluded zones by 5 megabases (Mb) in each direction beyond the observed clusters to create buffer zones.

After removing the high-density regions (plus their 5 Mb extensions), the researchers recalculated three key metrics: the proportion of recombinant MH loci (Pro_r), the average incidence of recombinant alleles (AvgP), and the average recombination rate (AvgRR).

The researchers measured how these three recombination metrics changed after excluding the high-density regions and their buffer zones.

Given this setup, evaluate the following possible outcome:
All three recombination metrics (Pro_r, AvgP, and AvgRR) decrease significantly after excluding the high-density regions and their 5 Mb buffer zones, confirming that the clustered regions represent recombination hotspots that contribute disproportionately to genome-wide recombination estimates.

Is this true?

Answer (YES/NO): NO